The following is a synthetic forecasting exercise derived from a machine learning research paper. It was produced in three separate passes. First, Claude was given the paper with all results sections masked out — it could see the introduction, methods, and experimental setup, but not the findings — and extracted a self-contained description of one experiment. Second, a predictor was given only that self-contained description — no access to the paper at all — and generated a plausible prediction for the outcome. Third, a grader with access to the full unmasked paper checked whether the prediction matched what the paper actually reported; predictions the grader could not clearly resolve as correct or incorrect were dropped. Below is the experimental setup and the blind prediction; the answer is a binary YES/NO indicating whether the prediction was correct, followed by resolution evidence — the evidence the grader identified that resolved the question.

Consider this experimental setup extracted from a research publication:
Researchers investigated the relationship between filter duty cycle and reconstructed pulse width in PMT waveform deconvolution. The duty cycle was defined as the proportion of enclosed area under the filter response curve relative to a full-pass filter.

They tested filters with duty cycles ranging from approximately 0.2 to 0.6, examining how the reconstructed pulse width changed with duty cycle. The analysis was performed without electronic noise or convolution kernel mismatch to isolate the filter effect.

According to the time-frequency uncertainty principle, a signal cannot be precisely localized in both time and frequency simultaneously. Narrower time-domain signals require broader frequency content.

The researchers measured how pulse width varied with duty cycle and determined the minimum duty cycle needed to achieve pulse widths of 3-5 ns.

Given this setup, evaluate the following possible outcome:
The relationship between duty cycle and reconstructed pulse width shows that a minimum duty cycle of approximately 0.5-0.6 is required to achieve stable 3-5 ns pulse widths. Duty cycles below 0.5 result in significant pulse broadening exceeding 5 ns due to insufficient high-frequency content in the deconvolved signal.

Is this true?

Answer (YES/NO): NO